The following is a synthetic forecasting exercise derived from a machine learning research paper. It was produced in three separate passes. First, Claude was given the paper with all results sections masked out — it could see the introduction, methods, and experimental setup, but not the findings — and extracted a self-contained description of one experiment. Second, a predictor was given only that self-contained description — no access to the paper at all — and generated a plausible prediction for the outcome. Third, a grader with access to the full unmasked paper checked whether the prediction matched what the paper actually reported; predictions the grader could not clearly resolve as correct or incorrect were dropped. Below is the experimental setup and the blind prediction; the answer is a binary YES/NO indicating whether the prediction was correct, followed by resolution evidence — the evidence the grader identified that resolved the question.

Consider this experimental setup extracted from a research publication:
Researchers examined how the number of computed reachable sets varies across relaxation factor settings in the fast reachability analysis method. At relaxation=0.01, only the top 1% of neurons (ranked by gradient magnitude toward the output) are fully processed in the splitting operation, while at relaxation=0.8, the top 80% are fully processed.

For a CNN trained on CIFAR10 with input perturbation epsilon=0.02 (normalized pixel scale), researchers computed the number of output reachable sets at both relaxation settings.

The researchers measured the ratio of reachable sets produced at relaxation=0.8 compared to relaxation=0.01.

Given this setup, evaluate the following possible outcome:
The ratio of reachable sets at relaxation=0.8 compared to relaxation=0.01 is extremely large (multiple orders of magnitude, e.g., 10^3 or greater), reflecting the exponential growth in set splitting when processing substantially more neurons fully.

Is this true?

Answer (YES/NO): NO